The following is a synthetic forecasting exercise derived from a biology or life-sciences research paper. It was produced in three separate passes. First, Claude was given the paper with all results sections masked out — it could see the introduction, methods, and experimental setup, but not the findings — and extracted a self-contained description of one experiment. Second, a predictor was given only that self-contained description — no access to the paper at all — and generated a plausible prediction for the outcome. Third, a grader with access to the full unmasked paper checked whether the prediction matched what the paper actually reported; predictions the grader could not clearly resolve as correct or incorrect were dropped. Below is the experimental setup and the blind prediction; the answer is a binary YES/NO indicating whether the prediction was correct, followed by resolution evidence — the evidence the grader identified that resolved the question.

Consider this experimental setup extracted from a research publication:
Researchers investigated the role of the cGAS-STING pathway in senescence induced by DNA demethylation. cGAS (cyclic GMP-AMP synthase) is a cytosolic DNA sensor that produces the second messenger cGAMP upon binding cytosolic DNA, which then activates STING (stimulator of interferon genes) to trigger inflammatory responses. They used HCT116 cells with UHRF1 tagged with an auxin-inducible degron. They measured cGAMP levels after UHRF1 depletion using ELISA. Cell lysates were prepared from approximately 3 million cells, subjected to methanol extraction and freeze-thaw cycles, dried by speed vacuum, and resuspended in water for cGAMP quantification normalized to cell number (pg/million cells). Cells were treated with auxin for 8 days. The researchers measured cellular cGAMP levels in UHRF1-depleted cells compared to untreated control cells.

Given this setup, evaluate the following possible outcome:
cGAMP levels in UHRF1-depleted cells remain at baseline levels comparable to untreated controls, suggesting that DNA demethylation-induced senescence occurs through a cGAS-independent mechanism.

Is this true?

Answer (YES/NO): NO